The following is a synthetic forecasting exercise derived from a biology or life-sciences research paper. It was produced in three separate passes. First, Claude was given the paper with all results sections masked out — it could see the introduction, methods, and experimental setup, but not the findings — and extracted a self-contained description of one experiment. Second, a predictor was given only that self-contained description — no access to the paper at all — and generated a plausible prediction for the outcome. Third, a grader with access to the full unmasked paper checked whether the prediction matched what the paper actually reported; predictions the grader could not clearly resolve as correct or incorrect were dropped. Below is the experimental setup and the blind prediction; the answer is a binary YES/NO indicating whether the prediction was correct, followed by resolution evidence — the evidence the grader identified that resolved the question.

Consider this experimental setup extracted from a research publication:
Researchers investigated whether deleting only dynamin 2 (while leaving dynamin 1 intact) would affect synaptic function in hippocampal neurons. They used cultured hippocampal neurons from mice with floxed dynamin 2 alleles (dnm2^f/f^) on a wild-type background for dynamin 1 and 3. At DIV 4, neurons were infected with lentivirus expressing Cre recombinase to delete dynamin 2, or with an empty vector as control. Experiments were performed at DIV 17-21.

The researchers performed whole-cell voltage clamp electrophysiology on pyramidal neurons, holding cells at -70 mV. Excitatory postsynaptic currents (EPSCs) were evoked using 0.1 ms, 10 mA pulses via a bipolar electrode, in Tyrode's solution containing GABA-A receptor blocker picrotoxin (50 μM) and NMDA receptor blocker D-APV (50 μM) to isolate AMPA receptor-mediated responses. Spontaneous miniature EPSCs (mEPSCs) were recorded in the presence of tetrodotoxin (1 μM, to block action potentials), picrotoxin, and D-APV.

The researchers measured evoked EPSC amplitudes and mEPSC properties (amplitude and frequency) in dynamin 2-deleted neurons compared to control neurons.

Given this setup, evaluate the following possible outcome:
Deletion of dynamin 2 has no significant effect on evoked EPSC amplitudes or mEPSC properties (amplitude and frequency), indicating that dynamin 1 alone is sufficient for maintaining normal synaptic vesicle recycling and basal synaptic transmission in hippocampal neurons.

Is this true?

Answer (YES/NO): YES